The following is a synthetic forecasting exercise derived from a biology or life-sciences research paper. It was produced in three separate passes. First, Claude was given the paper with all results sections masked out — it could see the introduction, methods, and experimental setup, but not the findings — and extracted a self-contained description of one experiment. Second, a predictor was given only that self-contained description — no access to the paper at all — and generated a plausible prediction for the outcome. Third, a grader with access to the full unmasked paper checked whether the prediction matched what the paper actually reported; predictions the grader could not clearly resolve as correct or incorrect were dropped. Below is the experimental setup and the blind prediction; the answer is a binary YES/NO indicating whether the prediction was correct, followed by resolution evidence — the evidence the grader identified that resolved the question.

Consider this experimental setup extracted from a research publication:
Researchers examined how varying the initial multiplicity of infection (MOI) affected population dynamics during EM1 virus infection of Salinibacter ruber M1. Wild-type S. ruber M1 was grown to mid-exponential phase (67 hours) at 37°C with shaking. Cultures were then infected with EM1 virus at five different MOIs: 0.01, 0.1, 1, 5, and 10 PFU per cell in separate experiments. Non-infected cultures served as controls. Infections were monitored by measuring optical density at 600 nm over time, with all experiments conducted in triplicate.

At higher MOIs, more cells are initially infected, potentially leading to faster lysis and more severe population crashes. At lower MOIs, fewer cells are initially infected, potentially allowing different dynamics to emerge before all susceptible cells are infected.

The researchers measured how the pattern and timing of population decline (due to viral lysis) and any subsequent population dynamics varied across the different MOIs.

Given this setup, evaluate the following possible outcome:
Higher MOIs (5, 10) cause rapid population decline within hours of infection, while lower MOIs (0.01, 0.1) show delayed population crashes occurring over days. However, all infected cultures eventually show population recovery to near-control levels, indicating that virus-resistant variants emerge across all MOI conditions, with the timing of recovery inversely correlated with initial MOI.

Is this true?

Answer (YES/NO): NO